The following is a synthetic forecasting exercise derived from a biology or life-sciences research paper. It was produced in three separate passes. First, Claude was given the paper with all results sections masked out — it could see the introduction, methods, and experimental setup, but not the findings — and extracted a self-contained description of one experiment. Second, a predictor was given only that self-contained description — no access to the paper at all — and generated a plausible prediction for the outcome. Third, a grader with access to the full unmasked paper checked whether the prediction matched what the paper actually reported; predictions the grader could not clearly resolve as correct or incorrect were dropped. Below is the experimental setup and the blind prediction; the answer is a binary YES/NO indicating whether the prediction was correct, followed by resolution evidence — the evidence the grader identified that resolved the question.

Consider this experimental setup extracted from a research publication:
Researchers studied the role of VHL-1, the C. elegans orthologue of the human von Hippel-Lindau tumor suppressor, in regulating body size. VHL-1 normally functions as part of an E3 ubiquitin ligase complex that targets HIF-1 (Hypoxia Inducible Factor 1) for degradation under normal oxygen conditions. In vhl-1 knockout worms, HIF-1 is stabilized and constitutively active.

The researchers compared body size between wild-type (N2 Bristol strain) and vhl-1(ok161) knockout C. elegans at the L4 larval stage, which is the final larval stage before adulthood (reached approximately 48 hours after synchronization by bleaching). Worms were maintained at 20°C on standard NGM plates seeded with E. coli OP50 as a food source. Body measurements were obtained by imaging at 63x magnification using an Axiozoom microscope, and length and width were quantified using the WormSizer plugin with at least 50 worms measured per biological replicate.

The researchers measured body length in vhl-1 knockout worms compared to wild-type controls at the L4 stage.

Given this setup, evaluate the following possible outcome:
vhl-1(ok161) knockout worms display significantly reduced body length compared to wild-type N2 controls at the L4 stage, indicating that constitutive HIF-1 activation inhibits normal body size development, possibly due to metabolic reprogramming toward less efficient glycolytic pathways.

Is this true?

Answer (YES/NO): NO